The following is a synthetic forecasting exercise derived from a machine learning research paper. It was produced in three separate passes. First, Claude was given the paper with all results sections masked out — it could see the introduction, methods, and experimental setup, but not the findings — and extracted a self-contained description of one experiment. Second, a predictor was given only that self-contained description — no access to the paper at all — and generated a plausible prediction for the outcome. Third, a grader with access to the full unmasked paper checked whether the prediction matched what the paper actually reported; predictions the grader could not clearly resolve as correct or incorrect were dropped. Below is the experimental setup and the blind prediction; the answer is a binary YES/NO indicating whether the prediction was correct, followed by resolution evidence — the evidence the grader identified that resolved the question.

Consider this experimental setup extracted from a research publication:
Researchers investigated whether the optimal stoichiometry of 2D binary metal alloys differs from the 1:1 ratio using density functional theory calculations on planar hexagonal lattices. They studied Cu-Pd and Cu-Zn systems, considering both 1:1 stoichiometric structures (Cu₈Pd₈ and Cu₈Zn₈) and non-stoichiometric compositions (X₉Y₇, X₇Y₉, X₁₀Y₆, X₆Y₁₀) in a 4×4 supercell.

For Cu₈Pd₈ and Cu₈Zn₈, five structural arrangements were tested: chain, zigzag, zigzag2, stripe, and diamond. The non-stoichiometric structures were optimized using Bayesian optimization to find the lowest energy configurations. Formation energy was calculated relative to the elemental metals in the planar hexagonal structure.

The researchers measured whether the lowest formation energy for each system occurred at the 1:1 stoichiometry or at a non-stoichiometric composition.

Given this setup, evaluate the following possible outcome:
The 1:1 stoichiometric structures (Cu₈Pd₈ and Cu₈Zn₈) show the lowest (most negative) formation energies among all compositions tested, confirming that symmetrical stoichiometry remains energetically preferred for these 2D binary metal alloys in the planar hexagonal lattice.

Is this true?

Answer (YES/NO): NO